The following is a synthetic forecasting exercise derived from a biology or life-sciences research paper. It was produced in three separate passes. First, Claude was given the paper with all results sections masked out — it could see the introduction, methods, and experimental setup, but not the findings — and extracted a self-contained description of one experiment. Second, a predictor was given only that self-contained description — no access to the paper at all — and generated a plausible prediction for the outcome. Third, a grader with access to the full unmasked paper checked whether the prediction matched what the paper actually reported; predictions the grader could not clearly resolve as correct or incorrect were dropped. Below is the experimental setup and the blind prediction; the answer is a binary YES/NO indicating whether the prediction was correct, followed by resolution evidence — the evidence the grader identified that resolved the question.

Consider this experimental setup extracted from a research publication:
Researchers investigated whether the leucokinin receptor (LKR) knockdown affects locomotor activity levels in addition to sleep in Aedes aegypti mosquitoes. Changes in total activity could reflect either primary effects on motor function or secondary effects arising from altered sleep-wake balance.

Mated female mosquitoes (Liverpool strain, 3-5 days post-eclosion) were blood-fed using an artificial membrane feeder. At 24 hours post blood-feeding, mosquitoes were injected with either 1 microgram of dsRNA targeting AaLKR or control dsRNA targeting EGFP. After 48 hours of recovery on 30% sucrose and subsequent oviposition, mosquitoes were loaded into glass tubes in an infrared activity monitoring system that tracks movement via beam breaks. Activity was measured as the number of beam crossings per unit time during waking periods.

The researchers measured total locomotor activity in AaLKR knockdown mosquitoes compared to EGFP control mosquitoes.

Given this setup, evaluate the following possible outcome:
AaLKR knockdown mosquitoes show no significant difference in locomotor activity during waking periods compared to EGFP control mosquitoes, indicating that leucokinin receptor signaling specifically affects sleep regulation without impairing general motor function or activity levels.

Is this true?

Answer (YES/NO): NO